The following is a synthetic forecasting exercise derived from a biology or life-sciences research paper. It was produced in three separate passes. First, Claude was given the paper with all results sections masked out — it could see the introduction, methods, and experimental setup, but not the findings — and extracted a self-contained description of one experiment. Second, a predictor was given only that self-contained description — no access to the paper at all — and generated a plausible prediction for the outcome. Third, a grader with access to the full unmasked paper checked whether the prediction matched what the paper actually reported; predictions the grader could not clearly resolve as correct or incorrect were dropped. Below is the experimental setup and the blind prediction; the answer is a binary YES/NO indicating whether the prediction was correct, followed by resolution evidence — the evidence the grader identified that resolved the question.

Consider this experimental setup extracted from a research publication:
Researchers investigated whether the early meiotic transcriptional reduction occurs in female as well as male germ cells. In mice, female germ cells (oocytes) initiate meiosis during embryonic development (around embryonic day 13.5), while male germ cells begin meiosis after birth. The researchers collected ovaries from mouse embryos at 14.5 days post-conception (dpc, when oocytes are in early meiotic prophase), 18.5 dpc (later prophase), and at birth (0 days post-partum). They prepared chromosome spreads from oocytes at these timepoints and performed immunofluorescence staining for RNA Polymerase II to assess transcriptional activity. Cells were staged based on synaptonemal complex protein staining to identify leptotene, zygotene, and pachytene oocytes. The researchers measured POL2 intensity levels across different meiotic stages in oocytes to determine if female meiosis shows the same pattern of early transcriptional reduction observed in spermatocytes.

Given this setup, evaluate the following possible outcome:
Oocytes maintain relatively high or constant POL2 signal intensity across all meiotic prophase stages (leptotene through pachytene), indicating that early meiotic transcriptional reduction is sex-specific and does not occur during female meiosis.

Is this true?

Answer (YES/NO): NO